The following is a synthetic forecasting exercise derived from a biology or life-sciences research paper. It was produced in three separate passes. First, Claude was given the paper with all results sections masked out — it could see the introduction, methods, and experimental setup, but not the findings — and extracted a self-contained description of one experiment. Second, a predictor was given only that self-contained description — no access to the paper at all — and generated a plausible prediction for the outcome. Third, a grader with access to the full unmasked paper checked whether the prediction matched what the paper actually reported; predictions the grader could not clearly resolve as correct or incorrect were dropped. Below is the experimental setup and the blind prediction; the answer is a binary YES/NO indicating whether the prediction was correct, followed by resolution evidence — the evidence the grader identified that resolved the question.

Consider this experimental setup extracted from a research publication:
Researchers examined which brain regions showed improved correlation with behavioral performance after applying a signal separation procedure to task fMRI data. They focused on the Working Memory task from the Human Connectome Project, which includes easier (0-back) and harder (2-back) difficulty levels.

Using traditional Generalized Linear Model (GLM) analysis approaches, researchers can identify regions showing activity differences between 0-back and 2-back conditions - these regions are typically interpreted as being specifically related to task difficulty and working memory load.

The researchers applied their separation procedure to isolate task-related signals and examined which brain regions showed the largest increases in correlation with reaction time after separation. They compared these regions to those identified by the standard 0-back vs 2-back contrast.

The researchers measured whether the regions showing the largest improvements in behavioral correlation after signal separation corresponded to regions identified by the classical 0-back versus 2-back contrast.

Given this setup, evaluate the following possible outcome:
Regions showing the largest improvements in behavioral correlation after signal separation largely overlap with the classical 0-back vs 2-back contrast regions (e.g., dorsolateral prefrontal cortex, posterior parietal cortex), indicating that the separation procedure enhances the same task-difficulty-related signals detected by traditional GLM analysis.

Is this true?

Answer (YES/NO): YES